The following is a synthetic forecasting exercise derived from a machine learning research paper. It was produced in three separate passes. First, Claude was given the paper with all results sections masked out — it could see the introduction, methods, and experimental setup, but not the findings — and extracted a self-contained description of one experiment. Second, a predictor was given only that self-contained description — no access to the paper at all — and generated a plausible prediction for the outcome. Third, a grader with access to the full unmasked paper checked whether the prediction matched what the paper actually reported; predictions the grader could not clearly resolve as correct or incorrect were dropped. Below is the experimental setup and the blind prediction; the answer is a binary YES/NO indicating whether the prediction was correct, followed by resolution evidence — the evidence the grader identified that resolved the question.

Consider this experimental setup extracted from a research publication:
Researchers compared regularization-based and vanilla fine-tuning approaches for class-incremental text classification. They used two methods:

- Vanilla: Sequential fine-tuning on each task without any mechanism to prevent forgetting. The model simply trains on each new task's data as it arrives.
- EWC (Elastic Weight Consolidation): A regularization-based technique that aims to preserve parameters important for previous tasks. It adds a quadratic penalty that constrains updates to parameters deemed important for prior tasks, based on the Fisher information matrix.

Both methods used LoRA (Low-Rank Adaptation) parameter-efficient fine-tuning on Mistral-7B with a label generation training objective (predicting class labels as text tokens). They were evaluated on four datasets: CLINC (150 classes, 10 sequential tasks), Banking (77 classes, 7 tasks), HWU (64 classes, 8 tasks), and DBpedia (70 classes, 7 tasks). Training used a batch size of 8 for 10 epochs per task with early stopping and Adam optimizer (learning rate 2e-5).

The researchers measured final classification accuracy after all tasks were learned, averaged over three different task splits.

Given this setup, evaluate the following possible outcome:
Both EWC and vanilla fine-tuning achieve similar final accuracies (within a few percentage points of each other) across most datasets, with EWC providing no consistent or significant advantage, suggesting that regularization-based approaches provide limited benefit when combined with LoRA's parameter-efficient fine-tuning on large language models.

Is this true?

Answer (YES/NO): NO